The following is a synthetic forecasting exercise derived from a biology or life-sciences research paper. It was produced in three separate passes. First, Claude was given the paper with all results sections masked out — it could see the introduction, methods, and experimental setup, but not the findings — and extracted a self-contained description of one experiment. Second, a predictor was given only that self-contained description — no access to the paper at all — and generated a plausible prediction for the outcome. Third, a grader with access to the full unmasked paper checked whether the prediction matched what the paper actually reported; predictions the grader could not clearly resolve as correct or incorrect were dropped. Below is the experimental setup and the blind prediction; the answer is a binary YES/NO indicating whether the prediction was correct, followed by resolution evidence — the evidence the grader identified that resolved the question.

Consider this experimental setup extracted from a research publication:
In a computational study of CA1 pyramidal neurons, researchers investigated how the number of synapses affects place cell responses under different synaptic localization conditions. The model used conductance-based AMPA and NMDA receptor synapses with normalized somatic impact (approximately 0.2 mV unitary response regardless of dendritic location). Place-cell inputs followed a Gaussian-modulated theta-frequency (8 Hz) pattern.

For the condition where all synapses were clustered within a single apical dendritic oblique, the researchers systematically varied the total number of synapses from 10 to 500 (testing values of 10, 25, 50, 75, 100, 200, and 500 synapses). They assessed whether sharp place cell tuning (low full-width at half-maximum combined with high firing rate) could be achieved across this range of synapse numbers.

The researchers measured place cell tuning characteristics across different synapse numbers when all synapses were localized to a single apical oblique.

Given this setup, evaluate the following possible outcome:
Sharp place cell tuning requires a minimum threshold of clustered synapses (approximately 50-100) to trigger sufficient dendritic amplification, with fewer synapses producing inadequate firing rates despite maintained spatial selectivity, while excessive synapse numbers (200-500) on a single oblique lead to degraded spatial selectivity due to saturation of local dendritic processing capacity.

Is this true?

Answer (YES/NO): NO